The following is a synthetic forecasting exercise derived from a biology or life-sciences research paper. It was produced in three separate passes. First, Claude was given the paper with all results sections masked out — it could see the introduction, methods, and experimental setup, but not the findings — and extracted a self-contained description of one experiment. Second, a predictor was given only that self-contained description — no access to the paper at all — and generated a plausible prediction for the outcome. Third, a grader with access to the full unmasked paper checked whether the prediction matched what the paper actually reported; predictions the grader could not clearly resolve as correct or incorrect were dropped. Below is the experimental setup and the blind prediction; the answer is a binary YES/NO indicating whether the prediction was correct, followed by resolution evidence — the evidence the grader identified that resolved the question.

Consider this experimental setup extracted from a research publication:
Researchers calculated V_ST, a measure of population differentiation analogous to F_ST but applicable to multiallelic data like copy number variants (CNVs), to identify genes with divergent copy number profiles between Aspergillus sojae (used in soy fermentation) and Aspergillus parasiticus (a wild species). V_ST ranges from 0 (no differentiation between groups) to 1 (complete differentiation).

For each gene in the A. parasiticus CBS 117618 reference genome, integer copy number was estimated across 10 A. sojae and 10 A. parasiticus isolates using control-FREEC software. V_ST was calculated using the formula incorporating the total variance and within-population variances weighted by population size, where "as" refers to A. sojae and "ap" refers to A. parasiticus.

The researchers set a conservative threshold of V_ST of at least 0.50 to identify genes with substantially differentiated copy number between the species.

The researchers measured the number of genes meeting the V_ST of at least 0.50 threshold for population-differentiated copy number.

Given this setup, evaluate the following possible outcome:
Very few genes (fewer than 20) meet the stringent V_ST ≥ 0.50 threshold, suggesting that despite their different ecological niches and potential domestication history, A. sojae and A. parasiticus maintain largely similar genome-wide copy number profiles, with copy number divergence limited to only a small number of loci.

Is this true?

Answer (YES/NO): NO